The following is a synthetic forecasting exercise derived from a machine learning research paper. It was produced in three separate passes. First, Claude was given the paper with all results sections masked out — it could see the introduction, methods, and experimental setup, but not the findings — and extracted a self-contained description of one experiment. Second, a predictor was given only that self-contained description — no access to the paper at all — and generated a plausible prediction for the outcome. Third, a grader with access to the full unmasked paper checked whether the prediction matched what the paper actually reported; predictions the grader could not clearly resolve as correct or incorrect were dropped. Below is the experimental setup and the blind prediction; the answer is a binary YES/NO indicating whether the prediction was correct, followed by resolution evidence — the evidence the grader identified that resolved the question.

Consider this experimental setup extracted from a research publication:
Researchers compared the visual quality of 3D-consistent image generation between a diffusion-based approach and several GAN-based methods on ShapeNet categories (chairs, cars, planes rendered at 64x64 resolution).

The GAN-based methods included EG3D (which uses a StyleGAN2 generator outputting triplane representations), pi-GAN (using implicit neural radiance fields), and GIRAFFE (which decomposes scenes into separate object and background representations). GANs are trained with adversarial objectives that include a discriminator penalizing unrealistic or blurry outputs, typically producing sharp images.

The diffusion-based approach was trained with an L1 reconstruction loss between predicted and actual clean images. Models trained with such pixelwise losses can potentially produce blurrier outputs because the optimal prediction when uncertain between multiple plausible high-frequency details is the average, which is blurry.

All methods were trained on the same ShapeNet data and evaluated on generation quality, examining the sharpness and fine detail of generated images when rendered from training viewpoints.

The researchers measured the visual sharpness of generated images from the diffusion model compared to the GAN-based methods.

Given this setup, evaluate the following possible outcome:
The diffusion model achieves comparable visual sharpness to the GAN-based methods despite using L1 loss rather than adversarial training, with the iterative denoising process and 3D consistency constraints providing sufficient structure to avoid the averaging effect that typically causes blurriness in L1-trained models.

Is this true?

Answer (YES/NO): NO